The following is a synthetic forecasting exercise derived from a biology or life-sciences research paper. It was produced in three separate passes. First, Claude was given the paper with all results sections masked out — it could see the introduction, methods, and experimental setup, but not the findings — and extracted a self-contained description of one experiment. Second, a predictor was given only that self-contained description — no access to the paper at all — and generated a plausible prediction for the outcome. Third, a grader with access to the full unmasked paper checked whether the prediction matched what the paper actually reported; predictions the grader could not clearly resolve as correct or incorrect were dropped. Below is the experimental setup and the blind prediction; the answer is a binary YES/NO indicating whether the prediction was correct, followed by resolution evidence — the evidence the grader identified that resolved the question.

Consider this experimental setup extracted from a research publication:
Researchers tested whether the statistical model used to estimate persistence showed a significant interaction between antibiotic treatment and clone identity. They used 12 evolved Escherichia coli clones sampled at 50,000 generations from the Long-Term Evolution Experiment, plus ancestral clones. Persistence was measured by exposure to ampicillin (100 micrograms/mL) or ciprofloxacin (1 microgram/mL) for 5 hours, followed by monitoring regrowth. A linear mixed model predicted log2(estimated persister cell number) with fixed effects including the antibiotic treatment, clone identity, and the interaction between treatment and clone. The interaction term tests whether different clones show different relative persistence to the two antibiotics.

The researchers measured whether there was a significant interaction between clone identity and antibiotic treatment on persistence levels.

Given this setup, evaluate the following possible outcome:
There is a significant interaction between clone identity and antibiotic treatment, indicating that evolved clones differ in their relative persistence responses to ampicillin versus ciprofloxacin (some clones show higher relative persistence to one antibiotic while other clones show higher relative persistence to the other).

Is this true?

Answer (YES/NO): YES